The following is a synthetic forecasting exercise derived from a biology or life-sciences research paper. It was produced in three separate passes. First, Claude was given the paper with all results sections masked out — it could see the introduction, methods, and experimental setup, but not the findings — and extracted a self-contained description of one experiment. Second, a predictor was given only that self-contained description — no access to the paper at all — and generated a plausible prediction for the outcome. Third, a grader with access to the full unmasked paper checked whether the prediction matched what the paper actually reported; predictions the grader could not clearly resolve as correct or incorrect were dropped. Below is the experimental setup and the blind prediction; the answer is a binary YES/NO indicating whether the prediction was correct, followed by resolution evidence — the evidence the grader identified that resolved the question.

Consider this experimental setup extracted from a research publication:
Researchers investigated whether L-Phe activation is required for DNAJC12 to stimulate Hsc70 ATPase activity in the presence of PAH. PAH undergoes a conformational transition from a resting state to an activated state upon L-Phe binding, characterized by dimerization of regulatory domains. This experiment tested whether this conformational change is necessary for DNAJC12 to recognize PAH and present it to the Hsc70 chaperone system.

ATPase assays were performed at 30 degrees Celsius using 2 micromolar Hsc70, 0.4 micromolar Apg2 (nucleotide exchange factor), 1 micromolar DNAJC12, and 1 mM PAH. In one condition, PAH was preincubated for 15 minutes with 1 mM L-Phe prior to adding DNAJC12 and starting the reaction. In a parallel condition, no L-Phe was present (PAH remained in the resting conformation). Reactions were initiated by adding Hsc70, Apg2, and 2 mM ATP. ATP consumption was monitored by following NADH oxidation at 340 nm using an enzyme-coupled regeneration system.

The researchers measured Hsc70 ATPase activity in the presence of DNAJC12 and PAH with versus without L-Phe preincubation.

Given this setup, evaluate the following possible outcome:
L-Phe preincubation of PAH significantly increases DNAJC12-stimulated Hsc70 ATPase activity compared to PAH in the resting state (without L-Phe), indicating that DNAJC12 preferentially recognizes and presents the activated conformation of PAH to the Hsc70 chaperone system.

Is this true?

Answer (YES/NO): YES